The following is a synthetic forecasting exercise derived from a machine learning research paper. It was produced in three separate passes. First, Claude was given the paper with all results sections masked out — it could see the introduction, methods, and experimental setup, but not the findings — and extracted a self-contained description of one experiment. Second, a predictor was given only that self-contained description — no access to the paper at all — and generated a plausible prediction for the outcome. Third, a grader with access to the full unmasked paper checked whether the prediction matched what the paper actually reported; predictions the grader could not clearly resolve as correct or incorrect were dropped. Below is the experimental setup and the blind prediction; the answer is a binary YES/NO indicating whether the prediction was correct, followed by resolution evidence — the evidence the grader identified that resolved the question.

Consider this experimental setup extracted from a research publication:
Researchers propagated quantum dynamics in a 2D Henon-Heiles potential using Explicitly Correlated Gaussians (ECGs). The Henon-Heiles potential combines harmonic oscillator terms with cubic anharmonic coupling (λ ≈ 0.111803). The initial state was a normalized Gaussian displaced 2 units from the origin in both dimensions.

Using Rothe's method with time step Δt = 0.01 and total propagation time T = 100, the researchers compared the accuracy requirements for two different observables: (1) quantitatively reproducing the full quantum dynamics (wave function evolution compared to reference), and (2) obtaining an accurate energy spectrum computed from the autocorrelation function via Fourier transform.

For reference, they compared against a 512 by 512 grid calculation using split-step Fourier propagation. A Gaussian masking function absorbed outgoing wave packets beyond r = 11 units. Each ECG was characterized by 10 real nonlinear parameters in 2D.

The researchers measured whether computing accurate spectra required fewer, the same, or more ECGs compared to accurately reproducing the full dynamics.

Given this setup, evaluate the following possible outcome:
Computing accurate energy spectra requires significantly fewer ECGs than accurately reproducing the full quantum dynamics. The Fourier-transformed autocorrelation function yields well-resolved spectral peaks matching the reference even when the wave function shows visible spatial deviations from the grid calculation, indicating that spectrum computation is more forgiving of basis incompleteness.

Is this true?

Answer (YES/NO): YES